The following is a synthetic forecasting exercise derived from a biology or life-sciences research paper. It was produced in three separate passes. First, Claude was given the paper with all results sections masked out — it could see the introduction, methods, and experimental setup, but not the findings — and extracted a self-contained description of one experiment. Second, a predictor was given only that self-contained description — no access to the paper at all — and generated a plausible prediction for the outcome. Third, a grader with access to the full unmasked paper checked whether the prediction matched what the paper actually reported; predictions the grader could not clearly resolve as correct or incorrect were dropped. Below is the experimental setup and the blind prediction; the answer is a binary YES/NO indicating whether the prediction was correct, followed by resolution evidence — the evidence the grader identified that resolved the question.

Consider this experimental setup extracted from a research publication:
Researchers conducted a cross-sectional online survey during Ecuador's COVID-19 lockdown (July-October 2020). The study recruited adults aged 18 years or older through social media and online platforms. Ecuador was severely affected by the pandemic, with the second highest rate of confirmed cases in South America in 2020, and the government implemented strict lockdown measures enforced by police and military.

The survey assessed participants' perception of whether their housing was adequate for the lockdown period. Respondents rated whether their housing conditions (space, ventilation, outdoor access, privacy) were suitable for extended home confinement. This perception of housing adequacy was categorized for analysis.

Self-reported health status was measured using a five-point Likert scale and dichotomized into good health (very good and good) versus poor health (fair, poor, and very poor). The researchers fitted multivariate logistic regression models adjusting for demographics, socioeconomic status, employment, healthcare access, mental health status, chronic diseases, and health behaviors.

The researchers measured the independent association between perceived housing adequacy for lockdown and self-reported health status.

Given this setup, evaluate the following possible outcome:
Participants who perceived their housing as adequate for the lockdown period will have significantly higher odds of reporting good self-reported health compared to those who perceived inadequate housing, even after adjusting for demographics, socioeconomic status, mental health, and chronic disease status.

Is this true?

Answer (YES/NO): YES